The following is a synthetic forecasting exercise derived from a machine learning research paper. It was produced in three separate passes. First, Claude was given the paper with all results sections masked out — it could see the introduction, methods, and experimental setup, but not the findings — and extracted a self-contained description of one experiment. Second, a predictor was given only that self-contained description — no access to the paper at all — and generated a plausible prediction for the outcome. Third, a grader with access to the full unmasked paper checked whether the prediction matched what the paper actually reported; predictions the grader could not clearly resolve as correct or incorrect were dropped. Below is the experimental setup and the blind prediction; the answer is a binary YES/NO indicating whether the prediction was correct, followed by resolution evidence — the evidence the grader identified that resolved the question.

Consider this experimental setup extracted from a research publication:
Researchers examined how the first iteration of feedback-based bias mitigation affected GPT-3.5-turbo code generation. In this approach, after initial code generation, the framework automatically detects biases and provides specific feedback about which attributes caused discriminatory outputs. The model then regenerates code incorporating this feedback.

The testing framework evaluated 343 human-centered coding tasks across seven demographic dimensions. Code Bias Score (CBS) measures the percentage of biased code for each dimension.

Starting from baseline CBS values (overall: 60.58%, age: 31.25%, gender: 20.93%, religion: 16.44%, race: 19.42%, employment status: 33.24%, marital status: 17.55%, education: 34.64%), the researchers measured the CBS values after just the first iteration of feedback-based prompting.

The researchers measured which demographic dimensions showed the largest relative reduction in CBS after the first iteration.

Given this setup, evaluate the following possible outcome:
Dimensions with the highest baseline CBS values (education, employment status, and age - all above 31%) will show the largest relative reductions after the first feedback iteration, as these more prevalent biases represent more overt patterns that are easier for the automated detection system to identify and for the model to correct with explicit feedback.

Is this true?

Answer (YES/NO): NO